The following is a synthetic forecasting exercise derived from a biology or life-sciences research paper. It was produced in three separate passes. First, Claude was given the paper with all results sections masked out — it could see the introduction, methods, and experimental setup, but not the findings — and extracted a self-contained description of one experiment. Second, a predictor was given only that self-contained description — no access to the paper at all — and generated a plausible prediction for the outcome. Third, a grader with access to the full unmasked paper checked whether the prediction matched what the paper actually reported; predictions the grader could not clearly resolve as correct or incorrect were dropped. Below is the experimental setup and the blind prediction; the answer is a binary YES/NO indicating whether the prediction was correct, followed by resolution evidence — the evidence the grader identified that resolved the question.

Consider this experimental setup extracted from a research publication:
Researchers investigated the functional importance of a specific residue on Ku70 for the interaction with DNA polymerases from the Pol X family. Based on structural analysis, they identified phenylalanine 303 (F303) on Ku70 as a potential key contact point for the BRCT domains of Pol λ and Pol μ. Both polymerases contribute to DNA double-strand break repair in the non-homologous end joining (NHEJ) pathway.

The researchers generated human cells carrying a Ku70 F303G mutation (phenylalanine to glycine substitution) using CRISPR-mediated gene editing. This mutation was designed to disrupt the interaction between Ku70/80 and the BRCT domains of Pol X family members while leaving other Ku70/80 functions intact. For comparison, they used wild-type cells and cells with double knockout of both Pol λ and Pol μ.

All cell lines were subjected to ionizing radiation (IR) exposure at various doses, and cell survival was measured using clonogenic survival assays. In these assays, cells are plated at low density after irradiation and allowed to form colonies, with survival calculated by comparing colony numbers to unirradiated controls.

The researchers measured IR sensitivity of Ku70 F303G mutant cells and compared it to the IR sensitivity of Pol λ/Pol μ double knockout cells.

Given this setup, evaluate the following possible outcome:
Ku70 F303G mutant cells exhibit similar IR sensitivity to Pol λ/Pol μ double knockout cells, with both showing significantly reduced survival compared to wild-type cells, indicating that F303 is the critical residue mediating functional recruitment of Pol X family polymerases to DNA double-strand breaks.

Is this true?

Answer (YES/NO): YES